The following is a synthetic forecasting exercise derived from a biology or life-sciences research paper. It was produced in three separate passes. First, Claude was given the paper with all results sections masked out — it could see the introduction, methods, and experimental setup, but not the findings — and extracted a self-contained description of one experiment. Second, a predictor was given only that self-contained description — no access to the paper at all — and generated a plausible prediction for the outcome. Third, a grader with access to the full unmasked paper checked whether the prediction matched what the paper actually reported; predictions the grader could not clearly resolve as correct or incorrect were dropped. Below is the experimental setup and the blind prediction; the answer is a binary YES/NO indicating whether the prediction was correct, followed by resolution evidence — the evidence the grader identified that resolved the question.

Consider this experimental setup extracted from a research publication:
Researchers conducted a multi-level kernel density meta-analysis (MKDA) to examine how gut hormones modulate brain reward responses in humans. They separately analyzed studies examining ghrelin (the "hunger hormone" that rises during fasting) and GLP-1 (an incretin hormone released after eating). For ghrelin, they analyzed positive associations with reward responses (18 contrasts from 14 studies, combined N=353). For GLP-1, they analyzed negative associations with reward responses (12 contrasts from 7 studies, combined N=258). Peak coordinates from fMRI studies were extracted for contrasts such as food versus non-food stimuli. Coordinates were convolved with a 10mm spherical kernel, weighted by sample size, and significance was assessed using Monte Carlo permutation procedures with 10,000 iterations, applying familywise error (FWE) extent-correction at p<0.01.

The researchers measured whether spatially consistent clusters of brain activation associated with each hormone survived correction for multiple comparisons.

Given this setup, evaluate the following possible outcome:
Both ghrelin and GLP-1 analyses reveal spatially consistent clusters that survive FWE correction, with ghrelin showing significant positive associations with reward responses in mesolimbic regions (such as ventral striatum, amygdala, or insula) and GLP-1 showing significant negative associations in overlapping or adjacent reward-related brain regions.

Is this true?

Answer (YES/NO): NO